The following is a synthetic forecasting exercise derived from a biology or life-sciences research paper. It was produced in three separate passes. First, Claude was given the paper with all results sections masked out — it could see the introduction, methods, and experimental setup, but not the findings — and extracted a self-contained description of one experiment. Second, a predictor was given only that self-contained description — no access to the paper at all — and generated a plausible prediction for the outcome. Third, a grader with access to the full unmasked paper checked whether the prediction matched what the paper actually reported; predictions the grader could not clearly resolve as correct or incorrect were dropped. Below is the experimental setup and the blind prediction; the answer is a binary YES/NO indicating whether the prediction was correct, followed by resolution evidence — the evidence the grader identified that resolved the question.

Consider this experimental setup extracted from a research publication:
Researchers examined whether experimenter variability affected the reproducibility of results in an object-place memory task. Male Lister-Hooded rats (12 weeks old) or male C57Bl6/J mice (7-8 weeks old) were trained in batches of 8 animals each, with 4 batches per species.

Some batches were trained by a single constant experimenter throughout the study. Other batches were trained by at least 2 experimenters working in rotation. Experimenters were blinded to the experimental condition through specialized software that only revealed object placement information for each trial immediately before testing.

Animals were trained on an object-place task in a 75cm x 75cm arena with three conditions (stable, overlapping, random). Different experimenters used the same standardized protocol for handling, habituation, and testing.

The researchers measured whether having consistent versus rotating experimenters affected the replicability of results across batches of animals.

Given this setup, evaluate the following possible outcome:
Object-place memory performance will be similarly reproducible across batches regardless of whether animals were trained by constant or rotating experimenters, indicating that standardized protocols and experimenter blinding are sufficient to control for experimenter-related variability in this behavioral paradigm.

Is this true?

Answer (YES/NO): YES